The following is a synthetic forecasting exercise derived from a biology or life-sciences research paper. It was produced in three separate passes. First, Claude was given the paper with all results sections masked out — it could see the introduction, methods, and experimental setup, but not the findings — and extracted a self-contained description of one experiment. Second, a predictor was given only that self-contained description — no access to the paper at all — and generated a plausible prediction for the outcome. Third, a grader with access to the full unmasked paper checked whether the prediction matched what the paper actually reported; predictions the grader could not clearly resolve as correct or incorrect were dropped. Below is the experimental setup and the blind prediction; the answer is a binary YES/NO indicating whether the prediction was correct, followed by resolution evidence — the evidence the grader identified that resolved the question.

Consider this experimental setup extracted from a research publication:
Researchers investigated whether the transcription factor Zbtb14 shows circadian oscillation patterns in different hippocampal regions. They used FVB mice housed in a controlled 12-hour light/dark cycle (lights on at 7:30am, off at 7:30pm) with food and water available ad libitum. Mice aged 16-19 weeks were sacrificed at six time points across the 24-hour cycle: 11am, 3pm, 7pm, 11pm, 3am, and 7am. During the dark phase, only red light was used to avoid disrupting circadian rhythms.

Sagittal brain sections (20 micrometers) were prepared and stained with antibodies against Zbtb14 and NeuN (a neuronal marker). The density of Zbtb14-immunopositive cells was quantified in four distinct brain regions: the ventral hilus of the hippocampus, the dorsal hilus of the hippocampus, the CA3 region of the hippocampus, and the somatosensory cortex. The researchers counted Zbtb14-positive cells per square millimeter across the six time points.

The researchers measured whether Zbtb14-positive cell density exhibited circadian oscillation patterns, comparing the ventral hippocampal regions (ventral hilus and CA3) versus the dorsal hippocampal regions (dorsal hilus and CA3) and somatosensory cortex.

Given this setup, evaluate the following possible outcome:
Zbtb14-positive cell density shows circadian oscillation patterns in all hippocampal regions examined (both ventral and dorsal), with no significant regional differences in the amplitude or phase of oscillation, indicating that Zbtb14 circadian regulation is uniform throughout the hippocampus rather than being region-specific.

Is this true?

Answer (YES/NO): NO